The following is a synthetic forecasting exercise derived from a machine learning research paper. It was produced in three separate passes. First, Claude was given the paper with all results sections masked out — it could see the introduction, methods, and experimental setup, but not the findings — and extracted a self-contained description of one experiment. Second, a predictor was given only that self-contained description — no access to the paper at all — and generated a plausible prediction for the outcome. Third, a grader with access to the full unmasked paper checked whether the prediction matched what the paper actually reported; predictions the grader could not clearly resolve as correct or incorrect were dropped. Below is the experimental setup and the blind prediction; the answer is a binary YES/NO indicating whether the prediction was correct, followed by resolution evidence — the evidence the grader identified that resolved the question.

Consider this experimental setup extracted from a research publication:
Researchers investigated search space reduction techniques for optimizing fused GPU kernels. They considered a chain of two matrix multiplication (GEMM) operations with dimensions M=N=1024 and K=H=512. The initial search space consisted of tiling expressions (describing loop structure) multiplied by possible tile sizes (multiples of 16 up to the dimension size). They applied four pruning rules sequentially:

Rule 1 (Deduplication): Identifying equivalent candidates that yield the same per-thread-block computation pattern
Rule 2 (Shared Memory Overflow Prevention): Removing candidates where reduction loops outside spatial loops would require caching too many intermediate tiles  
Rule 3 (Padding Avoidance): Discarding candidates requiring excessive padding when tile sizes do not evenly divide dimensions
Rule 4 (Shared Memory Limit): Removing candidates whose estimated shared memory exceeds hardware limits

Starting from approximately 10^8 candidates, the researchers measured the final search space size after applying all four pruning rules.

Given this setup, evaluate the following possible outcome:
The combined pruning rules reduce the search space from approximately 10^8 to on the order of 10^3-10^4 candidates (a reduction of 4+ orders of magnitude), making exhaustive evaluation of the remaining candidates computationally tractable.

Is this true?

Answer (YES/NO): YES